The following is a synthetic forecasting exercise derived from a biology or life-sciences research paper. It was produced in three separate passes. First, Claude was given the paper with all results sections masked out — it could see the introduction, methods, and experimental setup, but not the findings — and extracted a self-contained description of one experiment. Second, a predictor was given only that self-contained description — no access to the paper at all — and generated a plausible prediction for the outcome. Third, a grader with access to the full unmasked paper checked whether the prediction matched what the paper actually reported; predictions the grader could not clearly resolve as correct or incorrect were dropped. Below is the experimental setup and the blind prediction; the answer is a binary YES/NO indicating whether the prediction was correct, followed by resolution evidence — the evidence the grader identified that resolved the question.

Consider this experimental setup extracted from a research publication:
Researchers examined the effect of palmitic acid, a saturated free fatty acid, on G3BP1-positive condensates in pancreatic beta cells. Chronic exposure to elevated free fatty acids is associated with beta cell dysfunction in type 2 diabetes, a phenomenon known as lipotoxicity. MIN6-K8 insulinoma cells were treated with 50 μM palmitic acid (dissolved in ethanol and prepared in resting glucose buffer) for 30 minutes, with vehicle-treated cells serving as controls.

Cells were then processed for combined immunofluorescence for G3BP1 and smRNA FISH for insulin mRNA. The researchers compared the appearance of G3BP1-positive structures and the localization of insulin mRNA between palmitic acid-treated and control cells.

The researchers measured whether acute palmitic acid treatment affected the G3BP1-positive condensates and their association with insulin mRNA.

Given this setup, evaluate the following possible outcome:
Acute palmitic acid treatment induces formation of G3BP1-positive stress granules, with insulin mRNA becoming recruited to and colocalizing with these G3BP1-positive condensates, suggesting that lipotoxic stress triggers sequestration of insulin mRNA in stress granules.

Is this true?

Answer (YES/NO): NO